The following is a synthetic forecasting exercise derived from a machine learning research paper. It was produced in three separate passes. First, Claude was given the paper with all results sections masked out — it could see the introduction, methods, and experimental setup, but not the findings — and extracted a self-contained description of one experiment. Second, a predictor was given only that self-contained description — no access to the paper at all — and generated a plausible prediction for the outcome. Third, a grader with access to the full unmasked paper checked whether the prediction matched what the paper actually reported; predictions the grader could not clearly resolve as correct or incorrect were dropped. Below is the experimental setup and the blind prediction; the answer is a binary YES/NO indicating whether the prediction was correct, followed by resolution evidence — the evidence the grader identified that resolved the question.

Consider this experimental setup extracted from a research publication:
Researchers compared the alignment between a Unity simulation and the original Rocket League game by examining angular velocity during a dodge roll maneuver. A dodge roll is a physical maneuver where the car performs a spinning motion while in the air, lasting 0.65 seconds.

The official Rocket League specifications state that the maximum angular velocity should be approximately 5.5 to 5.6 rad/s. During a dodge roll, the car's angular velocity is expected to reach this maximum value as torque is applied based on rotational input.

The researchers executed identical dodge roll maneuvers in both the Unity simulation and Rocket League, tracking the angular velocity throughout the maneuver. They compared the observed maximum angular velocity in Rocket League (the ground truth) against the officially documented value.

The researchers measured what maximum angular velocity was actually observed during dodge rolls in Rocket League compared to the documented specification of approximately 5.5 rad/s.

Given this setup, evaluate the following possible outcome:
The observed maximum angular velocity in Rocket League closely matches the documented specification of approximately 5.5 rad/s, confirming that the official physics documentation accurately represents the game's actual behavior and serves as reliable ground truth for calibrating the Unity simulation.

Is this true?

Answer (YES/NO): NO